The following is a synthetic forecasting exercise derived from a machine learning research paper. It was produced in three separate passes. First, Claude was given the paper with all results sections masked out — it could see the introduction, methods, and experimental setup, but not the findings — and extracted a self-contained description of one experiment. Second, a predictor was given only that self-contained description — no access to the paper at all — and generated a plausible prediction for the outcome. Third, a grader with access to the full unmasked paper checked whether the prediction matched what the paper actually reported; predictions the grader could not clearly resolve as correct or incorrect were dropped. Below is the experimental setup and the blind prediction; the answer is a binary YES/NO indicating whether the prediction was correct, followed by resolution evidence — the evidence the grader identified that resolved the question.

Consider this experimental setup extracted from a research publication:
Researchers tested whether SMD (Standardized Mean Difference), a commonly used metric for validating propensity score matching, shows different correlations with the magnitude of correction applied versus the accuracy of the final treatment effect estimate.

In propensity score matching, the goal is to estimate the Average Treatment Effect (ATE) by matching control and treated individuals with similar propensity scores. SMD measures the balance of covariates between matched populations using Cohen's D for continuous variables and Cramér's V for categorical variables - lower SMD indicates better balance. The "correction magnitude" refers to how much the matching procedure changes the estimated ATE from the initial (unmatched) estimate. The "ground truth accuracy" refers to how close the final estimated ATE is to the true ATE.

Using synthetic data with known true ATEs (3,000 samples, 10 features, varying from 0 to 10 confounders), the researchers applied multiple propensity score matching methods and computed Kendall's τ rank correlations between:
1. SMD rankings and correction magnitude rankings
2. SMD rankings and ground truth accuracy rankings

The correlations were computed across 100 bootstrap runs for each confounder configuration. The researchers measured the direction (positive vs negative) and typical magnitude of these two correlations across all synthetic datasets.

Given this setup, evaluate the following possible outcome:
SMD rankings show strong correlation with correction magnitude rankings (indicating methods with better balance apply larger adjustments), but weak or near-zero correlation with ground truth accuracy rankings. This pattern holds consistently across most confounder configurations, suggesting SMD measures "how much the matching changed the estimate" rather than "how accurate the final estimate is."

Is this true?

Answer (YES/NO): NO